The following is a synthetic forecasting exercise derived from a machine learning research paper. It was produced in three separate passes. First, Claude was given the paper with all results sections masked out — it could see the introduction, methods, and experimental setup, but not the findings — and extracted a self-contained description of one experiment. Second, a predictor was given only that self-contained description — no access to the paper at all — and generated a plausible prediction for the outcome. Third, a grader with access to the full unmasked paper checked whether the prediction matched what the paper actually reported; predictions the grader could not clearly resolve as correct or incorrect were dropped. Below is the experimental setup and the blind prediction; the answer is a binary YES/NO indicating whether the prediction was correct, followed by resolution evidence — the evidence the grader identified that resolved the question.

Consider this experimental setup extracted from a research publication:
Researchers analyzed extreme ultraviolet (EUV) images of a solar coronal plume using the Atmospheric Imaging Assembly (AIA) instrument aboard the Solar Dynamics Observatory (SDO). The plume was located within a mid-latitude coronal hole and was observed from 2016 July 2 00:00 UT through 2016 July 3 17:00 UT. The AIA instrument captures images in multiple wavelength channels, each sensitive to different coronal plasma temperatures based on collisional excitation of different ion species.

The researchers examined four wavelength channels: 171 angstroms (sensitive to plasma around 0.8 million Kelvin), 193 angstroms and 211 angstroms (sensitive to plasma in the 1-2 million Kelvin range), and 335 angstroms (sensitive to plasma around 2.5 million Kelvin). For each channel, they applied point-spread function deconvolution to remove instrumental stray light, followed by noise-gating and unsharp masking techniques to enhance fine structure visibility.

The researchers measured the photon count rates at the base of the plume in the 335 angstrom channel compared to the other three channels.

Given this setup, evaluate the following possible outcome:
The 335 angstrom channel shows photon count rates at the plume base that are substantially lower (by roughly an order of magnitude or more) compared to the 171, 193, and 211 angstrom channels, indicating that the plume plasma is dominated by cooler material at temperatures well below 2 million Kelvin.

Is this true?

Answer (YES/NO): YES